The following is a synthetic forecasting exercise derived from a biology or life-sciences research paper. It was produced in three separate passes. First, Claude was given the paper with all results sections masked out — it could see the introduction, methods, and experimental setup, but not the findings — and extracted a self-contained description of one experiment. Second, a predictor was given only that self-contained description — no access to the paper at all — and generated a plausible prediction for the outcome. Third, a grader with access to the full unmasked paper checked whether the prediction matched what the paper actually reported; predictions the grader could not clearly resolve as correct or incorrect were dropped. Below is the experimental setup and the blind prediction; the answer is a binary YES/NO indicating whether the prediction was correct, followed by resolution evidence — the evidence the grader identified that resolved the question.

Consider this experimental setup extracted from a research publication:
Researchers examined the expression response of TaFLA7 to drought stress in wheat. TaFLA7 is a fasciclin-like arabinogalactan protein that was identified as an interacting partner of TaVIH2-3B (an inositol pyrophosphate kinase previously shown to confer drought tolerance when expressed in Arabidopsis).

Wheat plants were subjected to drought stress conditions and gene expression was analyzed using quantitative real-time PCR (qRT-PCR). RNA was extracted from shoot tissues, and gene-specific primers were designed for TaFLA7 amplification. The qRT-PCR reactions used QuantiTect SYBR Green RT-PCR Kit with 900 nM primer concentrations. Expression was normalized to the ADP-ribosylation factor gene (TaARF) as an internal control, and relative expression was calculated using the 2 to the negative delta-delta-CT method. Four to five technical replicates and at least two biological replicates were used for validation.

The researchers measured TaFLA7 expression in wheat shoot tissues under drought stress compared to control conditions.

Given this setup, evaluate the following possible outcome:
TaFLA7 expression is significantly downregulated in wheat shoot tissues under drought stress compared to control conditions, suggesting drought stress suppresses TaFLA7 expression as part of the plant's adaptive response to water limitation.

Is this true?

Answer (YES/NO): NO